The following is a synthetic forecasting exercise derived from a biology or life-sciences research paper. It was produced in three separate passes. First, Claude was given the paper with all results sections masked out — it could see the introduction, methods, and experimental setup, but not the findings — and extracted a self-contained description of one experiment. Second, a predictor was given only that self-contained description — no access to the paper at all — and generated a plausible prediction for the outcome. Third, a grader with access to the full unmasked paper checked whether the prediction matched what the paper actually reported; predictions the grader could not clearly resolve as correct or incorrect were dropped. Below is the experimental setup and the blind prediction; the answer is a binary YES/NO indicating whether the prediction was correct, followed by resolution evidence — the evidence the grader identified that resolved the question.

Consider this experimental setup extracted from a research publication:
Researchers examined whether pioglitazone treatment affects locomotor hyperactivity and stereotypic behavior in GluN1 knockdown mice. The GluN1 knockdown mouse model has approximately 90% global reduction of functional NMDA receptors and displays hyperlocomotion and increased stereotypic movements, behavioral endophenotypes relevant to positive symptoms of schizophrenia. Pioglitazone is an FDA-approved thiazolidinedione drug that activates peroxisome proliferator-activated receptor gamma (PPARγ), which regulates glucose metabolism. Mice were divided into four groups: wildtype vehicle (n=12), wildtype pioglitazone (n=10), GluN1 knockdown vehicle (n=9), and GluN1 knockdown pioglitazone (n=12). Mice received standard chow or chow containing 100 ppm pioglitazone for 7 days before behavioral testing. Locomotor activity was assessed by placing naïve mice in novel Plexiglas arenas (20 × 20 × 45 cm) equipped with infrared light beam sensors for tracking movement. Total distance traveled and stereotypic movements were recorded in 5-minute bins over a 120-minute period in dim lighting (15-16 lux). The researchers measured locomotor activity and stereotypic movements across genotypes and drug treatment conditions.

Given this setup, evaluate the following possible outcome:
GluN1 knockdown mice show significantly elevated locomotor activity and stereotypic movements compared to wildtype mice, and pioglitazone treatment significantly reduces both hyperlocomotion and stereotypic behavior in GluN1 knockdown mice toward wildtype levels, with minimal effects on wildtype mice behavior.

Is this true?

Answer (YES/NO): NO